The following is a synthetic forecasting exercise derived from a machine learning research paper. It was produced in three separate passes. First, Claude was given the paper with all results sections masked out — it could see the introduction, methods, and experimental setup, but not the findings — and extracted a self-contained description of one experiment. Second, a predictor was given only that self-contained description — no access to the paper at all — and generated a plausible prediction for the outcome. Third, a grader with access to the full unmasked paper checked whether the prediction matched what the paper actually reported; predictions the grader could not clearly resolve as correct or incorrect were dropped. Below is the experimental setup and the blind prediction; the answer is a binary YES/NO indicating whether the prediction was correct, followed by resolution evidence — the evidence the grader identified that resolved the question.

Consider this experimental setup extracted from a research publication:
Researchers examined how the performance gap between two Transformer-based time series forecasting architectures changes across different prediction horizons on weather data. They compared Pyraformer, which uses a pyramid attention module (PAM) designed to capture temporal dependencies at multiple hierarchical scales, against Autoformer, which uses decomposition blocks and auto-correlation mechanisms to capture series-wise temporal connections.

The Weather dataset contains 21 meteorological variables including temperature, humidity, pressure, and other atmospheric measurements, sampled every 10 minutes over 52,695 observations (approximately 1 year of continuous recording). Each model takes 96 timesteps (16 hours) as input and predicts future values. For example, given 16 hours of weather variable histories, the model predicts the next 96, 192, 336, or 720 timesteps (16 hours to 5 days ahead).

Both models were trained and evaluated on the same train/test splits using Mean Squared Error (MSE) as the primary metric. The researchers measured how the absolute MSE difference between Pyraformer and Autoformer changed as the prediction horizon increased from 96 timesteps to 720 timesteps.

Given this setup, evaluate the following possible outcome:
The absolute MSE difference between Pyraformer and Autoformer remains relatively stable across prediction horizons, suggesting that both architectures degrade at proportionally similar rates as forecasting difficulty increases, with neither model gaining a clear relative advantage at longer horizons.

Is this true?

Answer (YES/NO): NO